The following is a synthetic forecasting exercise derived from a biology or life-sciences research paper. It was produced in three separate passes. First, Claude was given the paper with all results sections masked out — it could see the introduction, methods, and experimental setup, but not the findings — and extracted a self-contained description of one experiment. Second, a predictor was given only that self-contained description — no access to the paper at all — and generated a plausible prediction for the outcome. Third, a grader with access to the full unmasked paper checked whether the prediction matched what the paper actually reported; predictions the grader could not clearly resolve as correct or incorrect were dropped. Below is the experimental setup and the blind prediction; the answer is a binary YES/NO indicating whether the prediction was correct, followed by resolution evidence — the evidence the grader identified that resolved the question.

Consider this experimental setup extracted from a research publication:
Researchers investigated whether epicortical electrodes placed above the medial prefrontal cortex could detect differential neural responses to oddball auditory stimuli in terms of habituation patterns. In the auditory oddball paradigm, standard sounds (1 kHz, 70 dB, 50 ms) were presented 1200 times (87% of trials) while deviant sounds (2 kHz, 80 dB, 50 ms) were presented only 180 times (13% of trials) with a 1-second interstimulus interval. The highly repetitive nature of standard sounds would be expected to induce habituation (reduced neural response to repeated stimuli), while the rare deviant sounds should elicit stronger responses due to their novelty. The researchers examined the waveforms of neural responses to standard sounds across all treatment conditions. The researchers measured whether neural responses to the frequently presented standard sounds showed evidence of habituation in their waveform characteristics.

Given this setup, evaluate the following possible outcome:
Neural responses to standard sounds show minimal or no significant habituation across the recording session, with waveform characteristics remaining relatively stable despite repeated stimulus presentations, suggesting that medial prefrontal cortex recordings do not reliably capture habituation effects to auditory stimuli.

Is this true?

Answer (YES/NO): NO